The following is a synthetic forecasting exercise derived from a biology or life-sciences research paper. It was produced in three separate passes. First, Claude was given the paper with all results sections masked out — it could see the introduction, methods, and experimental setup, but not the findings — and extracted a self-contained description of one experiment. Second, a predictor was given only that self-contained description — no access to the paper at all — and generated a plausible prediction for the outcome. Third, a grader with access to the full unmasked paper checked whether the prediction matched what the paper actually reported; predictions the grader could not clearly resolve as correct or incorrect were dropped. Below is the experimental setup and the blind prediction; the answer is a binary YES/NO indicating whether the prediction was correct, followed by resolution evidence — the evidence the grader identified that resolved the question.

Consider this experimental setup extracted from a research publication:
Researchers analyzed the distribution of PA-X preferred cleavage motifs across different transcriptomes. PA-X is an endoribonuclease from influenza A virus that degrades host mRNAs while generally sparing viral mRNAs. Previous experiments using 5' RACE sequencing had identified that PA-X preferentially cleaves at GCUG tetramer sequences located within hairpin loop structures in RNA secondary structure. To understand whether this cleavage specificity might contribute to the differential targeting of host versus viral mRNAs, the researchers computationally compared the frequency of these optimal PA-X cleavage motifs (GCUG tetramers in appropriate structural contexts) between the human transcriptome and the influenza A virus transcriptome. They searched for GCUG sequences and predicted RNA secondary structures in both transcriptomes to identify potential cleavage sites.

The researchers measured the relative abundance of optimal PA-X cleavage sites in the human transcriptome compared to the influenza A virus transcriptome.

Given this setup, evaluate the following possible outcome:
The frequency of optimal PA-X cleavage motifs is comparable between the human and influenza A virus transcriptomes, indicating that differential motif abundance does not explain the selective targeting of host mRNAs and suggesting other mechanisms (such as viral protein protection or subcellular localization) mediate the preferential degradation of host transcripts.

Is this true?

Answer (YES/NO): NO